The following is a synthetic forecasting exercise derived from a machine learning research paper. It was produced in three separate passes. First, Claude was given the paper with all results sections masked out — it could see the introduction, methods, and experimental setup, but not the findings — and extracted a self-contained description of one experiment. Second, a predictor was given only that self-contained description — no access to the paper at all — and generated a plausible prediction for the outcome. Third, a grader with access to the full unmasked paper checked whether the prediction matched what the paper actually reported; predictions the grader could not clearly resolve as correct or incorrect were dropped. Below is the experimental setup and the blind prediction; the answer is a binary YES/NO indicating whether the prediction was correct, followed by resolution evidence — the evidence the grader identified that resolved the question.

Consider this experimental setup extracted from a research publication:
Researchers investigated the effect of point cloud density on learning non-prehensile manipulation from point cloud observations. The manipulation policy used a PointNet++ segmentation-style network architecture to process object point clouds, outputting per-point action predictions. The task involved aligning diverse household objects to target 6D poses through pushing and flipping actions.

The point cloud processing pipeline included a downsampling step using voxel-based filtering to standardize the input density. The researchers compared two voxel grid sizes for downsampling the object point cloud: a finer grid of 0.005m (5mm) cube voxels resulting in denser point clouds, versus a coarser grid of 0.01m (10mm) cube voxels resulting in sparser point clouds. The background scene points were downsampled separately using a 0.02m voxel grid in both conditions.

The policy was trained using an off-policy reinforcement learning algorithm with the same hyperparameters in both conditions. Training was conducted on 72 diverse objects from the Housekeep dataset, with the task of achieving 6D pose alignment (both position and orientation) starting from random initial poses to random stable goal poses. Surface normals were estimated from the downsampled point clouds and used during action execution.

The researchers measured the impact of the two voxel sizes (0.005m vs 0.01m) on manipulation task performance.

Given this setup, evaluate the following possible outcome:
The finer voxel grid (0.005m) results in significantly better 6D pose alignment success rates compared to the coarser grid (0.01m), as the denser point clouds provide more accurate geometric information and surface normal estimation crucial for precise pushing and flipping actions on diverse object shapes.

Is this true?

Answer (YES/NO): NO